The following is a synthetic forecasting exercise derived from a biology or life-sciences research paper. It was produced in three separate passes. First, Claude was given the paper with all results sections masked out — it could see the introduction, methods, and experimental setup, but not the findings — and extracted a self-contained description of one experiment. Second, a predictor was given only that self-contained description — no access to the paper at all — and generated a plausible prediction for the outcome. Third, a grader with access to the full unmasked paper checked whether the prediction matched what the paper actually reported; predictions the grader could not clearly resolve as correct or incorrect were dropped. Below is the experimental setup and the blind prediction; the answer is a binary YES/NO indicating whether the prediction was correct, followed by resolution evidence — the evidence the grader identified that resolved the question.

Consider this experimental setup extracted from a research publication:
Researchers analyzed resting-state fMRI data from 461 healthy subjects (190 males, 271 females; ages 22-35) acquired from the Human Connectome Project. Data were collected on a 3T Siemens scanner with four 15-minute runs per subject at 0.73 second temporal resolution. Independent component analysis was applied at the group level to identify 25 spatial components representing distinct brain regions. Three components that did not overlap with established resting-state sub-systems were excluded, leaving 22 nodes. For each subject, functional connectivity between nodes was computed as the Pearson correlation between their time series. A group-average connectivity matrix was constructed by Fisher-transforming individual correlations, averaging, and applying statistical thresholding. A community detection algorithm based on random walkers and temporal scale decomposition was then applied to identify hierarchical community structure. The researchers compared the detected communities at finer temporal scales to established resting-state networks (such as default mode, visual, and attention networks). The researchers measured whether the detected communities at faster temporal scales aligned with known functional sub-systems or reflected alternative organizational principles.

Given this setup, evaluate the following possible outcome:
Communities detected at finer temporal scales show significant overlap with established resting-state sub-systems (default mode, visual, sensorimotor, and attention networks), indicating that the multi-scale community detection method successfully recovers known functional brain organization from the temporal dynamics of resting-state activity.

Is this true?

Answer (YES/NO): YES